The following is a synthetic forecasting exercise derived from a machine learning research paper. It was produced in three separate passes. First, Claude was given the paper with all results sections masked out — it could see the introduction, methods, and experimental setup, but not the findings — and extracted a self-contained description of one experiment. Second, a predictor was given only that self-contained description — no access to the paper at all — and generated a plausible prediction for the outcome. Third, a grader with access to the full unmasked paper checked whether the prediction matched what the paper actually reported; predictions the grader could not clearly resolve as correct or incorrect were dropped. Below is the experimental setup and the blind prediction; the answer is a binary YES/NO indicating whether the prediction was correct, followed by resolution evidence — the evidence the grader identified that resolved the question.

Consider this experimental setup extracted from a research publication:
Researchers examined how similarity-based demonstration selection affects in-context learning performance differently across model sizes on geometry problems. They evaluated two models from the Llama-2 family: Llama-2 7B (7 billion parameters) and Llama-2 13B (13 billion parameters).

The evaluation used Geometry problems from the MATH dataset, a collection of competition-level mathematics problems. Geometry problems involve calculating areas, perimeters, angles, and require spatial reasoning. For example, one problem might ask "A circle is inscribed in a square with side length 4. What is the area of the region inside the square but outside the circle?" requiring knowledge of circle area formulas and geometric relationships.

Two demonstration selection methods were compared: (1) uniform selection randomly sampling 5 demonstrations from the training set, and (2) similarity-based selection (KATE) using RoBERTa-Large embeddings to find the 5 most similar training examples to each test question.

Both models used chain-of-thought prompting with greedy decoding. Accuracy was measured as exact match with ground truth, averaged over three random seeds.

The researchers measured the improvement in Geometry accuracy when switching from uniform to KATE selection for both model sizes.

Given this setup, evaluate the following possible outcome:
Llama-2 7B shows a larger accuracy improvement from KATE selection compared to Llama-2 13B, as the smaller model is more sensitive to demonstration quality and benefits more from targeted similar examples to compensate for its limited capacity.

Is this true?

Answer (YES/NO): YES